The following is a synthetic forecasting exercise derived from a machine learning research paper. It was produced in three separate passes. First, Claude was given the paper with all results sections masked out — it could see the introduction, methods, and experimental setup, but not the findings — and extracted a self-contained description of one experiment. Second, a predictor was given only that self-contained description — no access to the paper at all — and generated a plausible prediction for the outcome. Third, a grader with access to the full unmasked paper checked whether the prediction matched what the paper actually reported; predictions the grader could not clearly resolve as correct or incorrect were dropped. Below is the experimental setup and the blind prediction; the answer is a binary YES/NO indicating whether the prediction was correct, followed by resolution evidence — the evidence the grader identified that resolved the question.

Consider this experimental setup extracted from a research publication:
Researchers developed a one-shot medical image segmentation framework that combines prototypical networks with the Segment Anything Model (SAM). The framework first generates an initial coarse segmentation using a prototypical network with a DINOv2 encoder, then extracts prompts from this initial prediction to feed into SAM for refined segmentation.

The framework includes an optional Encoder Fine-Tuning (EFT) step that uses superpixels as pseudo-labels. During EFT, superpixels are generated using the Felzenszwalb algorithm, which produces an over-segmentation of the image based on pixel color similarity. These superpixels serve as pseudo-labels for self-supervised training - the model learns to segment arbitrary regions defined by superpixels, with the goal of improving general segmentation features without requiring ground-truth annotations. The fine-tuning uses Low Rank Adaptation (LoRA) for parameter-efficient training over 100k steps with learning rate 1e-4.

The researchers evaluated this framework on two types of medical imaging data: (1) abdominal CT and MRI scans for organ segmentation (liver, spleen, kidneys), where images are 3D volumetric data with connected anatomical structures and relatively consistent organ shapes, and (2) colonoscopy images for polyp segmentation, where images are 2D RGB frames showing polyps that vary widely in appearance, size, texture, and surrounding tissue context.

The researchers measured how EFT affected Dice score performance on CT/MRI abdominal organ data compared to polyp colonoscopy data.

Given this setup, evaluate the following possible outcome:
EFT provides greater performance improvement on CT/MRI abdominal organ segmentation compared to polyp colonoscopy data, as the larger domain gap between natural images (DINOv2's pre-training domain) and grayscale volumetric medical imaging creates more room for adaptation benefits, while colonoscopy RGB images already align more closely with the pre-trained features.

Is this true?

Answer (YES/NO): YES